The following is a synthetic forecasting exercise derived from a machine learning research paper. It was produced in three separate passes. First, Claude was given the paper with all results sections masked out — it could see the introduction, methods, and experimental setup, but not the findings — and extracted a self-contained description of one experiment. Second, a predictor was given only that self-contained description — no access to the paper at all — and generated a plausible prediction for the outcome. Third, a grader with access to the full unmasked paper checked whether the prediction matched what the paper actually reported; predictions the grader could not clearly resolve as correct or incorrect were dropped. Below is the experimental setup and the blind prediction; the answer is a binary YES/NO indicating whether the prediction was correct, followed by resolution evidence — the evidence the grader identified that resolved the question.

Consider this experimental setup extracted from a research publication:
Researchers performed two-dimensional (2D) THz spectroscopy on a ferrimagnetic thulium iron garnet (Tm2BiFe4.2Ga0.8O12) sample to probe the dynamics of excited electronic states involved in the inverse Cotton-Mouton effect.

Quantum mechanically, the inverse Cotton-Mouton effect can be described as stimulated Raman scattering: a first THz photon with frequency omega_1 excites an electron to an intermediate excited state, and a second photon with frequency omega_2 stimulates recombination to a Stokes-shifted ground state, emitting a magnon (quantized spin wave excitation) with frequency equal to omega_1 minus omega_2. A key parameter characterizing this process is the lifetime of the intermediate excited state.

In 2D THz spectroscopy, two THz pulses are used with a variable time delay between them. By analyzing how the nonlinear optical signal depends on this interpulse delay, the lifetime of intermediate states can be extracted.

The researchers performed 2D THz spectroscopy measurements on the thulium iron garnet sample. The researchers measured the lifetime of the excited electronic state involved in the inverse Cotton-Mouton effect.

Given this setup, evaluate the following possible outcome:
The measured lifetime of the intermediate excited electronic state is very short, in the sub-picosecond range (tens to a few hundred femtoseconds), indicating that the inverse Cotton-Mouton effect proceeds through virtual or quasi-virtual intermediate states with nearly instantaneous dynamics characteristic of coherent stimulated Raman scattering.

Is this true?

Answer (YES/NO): NO